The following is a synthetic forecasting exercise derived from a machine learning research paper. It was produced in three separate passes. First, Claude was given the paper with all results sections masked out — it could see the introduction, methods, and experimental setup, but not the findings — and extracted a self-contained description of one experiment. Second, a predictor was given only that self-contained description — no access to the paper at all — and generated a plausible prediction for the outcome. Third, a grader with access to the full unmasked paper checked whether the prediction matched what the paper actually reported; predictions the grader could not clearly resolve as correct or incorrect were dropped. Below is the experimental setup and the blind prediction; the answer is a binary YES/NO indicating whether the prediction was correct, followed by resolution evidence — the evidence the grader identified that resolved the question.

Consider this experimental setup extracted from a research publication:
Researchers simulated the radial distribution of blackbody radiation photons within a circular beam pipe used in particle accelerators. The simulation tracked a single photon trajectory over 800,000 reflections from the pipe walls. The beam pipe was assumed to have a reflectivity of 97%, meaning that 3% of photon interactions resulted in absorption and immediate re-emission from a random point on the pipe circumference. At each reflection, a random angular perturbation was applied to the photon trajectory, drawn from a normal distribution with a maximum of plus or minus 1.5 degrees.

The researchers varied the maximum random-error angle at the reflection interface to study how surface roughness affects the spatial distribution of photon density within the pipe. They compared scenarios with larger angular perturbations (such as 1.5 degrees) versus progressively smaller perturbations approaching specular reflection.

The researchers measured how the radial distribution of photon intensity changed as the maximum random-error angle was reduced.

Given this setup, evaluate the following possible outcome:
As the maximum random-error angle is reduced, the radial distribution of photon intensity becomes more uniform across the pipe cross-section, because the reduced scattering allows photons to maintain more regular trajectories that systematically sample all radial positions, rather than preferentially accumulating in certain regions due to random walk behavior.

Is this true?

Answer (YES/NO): NO